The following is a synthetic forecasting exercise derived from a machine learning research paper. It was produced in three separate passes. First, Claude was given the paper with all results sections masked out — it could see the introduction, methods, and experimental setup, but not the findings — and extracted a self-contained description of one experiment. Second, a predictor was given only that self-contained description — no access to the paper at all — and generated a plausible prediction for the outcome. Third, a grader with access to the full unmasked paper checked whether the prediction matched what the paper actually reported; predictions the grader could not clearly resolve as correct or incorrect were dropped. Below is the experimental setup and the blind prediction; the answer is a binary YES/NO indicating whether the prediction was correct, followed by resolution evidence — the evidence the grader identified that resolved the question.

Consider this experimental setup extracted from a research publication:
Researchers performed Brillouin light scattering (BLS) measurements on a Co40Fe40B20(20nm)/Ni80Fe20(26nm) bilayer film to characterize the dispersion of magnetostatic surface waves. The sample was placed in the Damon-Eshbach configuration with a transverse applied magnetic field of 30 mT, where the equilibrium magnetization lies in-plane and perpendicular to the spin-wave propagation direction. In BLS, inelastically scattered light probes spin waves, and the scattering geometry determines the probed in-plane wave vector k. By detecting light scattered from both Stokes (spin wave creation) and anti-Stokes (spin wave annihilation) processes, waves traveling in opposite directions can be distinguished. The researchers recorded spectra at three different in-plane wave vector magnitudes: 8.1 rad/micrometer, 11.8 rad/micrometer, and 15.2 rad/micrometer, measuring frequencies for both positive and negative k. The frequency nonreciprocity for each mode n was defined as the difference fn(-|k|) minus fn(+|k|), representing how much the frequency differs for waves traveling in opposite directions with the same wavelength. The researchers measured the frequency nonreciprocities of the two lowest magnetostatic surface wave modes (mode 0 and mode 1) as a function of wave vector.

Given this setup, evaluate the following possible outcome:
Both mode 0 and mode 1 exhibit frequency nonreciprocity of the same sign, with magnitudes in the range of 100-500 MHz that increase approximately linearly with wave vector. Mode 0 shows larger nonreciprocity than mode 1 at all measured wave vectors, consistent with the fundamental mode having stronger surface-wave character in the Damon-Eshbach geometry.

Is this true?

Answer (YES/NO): NO